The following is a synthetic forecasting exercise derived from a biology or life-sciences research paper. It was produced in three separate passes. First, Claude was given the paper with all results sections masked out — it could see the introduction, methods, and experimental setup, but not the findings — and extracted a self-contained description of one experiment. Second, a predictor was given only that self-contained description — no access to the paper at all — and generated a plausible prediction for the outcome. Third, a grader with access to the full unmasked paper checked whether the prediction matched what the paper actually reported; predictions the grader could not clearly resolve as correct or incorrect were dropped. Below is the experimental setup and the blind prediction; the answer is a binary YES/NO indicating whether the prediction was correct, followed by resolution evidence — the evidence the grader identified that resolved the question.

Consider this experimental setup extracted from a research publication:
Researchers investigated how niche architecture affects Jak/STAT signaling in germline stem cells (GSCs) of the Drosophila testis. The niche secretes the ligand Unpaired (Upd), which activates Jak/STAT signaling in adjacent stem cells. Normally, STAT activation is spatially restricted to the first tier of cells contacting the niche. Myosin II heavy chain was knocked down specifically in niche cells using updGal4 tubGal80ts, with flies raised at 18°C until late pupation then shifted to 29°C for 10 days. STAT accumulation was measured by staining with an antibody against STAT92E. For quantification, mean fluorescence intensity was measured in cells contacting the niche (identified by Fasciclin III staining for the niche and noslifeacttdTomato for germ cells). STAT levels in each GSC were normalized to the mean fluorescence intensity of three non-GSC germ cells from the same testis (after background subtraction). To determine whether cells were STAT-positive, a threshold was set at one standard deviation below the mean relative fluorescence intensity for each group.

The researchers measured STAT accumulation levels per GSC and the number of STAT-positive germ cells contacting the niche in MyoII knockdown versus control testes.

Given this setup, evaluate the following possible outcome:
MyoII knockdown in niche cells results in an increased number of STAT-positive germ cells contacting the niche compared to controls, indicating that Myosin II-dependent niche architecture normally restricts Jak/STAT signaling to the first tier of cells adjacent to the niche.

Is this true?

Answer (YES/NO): YES